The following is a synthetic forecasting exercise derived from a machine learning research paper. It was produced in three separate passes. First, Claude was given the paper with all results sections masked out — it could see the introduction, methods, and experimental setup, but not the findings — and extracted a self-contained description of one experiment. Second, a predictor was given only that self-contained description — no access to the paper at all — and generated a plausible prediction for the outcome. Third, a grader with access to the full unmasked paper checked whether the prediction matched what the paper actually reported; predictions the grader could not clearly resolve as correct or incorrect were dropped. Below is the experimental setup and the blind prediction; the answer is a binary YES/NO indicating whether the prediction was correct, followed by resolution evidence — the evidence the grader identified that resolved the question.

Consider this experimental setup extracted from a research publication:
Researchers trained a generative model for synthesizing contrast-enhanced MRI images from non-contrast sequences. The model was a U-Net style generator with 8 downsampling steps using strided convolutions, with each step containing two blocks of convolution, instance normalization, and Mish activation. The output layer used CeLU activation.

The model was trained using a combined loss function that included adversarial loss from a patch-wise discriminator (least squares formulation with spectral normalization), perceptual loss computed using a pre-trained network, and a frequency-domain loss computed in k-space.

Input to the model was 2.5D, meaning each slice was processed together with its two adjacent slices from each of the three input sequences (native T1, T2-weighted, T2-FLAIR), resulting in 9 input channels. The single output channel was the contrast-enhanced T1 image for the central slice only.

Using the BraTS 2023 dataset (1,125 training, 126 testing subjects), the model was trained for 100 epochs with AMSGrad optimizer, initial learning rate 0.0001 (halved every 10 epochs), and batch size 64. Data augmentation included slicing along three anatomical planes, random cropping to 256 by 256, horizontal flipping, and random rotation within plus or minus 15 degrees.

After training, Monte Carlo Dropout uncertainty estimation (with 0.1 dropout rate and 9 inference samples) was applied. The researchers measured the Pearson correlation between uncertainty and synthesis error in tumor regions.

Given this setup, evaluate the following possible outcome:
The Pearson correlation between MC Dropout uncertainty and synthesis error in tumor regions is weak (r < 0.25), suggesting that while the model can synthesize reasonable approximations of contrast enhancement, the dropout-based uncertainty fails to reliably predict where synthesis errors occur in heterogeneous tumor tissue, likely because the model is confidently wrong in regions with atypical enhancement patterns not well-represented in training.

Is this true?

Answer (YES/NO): YES